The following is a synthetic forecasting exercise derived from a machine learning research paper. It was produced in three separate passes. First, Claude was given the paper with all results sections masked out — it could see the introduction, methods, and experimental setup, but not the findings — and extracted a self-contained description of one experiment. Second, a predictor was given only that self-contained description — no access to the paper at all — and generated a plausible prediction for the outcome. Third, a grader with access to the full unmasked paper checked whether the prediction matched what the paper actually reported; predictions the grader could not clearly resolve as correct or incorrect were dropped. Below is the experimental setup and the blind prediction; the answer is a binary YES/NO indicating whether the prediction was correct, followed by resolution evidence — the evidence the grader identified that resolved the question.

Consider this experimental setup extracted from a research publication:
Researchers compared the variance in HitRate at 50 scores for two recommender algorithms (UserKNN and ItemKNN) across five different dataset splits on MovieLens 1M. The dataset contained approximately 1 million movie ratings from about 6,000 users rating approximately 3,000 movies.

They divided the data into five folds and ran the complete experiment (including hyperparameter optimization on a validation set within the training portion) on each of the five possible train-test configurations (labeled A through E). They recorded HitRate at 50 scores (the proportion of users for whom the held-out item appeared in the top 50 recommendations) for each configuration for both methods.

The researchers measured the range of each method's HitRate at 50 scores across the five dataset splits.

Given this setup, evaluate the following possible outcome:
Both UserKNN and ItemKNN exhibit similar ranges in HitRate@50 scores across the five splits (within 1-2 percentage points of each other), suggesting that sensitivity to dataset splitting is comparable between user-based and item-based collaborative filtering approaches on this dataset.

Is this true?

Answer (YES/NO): YES